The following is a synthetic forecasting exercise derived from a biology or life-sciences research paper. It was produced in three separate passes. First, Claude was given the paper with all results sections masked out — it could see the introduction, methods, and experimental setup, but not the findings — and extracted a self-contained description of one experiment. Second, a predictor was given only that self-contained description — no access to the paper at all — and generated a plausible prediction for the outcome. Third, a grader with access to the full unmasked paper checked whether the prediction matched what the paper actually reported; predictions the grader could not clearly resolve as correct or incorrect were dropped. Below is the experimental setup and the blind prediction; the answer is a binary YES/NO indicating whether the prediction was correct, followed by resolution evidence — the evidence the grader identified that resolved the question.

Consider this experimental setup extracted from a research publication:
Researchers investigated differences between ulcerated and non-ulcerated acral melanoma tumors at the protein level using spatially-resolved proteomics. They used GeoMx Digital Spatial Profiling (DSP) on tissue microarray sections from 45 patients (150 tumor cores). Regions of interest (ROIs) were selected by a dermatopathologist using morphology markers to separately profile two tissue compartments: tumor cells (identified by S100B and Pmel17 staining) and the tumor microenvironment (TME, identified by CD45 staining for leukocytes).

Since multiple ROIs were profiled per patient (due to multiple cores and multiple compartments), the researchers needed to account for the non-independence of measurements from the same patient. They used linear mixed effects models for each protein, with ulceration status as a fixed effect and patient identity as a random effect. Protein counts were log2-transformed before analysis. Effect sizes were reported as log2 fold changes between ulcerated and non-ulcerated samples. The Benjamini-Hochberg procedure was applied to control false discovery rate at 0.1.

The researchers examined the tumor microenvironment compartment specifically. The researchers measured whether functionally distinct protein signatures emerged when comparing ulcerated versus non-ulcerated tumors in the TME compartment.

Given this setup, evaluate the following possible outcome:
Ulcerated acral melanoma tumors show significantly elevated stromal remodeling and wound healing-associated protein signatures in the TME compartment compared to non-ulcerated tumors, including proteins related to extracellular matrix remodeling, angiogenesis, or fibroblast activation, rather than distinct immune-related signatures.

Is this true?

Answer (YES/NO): NO